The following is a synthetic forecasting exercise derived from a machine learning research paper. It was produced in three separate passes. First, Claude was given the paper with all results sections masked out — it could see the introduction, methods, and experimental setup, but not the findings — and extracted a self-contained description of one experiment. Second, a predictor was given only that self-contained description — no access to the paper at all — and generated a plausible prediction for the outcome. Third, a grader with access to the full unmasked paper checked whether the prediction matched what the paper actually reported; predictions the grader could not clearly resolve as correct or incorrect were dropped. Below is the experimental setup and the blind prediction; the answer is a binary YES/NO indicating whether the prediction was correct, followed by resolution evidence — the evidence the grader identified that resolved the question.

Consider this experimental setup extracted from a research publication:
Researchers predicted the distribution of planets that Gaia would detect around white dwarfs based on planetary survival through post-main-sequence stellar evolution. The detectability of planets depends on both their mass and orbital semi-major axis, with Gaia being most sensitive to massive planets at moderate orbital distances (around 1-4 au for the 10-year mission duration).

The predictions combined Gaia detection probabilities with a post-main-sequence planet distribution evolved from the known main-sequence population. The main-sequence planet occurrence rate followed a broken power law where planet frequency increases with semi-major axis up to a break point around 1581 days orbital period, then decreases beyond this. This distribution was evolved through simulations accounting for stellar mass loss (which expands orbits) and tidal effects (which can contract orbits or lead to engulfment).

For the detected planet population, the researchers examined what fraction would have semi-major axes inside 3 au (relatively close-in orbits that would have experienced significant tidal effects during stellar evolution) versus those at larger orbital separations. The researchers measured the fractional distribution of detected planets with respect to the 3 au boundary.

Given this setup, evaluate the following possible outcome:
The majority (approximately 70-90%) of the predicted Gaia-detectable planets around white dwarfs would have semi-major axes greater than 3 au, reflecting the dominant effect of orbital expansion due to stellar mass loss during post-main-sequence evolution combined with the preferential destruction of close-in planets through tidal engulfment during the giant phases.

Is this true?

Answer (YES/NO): YES